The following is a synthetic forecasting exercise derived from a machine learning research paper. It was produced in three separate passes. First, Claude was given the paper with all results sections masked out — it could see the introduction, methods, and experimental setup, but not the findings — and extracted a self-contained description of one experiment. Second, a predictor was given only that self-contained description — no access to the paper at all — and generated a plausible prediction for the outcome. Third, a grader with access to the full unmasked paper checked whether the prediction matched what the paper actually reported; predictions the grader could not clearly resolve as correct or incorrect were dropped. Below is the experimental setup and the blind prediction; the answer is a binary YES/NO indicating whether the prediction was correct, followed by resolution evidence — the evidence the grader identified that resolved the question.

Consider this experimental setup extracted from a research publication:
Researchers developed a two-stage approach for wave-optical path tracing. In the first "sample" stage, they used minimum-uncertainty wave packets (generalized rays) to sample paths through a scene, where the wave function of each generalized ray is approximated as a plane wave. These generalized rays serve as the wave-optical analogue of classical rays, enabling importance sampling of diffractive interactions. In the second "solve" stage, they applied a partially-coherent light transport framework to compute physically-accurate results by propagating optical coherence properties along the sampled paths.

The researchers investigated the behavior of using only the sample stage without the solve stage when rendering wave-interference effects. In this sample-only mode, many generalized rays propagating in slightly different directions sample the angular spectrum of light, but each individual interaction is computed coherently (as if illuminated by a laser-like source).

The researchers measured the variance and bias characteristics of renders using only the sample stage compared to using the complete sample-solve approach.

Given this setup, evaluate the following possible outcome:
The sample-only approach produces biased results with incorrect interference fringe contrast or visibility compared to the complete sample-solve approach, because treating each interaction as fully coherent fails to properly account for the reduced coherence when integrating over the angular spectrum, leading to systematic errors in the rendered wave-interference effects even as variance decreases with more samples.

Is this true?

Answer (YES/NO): NO